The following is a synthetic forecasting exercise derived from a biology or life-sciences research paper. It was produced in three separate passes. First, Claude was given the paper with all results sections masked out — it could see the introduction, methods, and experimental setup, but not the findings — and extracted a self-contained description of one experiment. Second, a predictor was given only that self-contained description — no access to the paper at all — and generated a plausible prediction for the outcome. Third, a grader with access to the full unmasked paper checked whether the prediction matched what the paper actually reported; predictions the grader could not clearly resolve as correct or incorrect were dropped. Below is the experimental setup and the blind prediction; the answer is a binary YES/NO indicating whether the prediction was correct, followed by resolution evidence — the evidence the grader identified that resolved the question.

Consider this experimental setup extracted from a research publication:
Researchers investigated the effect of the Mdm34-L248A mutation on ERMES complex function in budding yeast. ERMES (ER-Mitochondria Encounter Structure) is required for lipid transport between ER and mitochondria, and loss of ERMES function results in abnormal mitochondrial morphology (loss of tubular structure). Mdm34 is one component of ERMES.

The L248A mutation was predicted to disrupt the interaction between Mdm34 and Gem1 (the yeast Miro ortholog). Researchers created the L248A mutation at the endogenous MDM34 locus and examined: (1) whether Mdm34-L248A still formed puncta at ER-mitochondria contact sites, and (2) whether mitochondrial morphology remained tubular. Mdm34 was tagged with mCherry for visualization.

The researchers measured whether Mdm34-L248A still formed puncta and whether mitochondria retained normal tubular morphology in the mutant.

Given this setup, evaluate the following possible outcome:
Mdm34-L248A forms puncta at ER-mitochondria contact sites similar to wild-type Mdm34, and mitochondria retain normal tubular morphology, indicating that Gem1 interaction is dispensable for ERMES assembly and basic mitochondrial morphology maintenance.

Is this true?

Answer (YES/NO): YES